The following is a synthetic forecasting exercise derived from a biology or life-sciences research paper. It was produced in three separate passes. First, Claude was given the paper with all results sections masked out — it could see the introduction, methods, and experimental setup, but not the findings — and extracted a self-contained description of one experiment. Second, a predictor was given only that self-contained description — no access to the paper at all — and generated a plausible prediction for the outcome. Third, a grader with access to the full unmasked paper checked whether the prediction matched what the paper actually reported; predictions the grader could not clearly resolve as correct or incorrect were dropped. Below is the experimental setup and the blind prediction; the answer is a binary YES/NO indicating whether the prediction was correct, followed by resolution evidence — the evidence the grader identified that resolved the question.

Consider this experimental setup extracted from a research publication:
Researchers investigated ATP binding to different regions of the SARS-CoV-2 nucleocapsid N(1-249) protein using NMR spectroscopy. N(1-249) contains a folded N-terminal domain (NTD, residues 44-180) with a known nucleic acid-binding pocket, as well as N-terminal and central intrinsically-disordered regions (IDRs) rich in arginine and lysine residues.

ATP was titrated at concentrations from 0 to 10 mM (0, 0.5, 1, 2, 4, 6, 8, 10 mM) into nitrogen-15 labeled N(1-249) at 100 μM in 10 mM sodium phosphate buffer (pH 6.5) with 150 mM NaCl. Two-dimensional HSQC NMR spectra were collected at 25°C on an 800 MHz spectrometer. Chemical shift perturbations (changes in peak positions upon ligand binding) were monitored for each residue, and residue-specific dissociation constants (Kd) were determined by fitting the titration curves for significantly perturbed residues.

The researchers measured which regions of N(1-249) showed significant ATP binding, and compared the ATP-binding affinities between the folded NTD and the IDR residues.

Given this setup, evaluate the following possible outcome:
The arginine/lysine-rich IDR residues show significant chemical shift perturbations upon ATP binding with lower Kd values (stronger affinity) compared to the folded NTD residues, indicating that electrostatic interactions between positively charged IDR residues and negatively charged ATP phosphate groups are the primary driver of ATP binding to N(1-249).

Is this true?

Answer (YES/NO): NO